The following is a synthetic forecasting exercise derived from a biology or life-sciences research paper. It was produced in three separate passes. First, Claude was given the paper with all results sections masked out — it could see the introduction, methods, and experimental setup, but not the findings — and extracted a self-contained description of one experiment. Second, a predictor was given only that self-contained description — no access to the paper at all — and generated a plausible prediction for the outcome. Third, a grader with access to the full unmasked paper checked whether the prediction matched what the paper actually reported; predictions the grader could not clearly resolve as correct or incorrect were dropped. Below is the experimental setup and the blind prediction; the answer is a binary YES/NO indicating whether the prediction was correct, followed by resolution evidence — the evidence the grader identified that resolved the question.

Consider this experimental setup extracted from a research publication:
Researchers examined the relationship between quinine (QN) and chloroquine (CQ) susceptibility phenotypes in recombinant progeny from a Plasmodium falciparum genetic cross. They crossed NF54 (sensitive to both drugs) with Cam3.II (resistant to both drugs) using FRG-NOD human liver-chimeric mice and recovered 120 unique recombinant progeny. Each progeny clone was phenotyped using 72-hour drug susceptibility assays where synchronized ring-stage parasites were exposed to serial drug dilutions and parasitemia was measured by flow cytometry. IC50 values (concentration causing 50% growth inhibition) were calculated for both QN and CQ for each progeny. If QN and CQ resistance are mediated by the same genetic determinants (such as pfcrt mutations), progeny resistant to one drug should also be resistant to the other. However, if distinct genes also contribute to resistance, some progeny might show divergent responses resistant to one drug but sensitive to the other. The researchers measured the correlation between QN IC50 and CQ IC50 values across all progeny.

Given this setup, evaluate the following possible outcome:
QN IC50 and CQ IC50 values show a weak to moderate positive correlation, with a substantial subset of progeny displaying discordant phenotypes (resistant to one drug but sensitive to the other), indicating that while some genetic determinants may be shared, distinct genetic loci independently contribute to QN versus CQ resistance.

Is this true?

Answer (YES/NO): YES